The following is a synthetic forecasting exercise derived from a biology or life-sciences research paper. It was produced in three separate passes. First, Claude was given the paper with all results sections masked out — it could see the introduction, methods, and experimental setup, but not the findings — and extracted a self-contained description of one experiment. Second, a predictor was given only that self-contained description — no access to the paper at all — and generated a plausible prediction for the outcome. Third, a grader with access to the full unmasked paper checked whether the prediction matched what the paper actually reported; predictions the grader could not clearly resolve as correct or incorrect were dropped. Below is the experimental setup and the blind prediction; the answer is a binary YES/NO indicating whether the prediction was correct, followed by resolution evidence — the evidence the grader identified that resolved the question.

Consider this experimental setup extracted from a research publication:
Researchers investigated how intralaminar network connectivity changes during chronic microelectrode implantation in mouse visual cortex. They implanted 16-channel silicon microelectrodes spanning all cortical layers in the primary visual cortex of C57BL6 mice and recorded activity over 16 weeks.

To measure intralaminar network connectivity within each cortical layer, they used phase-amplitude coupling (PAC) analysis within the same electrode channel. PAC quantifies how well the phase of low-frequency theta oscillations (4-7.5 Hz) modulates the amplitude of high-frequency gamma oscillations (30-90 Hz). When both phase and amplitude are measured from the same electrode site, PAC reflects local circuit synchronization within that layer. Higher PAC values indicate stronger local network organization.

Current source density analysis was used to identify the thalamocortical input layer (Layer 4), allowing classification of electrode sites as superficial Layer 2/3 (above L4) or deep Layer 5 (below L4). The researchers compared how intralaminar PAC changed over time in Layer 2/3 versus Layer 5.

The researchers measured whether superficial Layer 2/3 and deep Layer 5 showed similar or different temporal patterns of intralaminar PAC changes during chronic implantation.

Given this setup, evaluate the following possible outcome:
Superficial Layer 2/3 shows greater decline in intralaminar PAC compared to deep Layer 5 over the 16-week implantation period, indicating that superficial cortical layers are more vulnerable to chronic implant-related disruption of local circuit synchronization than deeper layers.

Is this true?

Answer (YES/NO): NO